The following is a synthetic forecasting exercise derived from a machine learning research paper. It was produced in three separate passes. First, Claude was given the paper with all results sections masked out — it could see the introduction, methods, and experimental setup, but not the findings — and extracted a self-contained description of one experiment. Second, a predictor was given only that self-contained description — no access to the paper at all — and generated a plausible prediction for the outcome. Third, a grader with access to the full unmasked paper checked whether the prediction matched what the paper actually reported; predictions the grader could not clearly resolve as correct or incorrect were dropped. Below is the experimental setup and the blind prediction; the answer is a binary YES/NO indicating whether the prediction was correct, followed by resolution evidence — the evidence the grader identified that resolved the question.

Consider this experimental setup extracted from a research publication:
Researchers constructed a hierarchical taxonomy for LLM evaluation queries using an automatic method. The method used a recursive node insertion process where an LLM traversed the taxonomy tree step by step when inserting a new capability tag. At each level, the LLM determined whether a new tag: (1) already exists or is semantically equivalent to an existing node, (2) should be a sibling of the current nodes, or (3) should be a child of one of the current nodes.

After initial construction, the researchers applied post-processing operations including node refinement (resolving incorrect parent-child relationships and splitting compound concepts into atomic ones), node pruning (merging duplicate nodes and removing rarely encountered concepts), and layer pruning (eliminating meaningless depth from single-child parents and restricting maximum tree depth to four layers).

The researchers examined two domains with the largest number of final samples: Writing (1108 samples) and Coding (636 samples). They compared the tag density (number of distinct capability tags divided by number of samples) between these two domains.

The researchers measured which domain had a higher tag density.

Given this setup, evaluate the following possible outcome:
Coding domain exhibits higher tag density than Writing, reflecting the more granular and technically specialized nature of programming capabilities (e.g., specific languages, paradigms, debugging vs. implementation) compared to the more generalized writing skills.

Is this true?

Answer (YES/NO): YES